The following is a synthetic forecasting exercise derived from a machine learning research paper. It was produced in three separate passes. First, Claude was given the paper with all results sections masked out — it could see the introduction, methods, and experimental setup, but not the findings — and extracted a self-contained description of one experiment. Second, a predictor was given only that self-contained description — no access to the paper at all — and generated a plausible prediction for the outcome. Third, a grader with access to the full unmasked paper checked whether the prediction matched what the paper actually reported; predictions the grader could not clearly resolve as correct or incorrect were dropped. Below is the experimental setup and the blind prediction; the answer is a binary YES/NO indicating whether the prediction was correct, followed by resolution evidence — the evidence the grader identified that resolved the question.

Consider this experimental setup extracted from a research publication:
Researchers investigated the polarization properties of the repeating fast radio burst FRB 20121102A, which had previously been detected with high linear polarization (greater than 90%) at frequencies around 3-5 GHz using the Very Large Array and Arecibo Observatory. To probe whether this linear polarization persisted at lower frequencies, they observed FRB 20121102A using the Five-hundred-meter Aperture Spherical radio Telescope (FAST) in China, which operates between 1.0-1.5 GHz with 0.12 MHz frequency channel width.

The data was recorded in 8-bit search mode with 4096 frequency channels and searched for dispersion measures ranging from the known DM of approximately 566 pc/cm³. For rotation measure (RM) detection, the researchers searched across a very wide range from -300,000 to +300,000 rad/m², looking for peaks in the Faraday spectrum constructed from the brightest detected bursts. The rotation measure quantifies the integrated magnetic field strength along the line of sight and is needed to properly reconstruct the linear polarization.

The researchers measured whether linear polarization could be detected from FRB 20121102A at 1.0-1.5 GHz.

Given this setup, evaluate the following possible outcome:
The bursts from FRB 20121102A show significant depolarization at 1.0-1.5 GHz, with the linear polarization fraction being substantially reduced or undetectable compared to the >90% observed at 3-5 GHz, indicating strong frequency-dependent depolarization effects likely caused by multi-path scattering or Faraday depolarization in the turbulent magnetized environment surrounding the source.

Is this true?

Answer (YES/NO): YES